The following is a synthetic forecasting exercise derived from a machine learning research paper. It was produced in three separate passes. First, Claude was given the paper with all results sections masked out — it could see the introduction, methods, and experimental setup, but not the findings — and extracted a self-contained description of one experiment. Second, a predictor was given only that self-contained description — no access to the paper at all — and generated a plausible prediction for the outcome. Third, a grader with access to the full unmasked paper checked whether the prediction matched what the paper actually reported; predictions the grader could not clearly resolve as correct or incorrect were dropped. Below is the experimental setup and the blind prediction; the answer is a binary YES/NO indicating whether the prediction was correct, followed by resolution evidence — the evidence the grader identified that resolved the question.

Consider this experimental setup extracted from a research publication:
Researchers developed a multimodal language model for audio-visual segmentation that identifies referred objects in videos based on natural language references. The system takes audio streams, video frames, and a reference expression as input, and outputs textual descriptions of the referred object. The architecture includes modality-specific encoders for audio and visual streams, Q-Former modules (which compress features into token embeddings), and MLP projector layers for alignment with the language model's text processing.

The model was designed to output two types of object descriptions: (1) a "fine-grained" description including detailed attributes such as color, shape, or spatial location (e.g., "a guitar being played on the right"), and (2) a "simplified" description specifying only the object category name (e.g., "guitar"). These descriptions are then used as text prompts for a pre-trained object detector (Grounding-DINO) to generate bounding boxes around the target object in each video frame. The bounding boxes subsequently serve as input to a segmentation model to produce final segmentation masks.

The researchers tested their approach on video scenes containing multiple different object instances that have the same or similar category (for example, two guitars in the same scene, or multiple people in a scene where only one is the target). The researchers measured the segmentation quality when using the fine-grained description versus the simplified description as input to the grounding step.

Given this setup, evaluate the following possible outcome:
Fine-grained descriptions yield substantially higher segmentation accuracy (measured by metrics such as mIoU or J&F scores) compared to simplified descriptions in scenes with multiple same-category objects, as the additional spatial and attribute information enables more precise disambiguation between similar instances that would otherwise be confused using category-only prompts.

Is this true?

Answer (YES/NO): NO